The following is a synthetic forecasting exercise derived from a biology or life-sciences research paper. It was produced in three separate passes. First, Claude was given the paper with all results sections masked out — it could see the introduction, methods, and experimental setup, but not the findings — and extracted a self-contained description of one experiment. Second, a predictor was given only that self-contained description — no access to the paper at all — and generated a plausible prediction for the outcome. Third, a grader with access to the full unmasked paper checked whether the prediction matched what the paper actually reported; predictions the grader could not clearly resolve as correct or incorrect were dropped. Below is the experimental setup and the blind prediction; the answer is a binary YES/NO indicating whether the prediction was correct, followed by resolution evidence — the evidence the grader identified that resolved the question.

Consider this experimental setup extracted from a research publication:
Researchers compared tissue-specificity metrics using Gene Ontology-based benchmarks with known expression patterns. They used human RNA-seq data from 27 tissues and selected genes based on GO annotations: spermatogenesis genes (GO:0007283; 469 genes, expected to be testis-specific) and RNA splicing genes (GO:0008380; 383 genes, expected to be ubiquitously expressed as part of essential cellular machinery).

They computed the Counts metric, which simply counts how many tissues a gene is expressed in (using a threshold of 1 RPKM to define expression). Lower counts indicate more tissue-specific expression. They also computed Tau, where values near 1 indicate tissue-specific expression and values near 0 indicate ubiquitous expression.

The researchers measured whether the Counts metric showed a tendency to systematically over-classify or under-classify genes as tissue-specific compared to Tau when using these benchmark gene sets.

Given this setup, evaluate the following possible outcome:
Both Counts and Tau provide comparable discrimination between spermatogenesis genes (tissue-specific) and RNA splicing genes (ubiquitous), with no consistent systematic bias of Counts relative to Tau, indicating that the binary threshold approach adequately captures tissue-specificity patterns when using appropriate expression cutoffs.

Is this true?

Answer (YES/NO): NO